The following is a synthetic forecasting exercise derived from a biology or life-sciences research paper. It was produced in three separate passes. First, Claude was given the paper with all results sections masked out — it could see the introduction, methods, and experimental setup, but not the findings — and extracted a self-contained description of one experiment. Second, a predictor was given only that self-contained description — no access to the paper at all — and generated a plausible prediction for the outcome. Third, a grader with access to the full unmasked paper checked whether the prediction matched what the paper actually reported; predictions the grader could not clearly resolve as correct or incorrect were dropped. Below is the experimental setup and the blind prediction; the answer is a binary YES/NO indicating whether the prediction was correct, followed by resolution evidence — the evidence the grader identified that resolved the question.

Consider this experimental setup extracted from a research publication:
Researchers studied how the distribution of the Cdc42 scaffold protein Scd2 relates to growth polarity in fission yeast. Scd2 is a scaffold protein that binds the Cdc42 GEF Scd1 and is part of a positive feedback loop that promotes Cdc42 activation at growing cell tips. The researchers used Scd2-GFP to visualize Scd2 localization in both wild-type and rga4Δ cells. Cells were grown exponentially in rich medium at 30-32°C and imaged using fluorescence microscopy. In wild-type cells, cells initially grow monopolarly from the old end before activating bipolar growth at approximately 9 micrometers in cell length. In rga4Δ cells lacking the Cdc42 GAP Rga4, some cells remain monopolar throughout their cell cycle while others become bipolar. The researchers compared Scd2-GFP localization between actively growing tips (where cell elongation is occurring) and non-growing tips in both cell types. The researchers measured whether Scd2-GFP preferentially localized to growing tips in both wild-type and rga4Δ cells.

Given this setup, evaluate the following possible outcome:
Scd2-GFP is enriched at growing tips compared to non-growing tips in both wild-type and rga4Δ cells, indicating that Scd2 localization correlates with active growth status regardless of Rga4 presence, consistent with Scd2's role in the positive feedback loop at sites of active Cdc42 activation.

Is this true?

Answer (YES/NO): YES